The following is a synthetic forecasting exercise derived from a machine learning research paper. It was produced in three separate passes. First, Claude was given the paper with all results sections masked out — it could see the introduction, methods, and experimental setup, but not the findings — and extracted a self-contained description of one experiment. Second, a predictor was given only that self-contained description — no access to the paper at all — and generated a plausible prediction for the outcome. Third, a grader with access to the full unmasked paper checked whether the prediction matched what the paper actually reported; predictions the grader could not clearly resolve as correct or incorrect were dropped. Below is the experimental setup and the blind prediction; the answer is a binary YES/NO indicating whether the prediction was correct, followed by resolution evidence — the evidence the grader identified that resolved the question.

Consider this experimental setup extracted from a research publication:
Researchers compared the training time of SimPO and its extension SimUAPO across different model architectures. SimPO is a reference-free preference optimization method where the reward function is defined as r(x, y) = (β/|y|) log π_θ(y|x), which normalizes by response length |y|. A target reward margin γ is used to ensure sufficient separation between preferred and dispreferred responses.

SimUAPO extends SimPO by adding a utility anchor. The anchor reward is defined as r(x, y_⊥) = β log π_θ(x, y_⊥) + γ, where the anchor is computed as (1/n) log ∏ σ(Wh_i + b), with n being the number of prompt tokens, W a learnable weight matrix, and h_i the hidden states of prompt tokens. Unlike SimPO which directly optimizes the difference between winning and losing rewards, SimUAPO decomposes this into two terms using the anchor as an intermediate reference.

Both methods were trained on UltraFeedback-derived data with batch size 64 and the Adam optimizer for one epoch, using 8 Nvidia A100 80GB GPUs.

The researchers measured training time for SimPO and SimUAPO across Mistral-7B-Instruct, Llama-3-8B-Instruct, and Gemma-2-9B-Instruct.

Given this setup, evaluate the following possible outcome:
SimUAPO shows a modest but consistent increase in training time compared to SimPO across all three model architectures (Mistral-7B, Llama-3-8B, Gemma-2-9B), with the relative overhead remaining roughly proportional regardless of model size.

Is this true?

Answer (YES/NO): NO